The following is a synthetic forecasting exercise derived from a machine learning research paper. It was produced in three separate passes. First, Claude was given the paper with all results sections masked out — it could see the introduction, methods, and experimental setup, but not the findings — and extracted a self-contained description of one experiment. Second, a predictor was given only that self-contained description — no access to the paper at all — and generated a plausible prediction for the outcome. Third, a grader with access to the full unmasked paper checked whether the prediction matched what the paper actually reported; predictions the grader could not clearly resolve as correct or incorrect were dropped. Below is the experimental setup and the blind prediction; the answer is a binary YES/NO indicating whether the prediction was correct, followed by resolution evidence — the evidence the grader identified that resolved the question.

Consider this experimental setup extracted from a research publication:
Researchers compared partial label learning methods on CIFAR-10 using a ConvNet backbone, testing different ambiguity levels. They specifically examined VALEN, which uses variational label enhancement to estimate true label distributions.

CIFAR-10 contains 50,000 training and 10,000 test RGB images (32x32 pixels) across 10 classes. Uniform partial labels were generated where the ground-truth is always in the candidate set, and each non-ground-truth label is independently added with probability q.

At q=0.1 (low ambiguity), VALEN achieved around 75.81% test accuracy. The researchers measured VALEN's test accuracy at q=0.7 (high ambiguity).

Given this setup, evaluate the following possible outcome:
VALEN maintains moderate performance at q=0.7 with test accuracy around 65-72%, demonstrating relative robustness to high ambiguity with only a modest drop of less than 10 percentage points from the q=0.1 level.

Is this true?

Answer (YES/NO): NO